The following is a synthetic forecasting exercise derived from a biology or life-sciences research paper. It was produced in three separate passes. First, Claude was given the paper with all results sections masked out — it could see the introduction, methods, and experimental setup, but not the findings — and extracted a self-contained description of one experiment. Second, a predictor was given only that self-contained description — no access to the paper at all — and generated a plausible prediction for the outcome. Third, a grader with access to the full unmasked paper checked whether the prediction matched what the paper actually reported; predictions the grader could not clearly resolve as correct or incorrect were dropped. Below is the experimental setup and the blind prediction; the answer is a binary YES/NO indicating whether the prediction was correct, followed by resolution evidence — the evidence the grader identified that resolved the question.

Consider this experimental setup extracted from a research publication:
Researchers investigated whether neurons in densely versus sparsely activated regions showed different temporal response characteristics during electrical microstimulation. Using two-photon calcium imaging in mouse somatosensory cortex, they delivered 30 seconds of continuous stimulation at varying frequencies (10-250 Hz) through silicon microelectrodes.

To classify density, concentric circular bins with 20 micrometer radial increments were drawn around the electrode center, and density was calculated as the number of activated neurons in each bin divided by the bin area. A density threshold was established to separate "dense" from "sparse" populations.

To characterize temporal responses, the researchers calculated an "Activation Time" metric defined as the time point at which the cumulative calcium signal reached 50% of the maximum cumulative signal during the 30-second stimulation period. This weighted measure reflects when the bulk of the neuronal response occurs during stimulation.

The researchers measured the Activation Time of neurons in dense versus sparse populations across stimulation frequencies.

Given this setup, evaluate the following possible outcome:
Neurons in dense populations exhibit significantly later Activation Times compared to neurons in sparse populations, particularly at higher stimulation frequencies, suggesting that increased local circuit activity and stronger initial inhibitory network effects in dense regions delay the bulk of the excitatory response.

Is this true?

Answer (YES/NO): YES